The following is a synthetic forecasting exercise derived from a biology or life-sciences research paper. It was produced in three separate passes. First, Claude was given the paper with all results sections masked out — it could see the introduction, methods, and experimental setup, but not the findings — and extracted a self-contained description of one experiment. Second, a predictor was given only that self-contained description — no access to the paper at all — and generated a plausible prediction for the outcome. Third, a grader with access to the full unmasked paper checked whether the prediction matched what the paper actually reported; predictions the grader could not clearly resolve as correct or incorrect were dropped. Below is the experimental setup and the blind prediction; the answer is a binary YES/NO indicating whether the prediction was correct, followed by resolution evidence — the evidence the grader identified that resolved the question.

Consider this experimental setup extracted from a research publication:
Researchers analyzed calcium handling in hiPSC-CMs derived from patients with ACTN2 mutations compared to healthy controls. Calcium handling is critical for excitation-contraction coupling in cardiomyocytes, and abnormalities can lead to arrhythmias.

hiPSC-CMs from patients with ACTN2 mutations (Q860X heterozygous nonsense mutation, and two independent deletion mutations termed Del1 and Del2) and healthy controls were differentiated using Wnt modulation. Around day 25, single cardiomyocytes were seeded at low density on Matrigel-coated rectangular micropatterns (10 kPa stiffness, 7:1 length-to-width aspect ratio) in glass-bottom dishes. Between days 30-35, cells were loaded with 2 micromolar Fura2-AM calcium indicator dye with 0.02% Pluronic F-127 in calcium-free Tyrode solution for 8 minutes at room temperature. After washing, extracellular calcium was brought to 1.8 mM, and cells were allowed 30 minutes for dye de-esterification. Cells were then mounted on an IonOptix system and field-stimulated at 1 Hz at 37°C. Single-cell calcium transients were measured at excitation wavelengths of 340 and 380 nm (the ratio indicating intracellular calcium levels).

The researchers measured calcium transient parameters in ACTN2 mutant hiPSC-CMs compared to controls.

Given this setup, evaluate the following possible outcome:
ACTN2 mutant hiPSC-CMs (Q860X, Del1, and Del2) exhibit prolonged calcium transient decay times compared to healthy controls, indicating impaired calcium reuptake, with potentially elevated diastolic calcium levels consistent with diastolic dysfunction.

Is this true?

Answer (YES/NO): NO